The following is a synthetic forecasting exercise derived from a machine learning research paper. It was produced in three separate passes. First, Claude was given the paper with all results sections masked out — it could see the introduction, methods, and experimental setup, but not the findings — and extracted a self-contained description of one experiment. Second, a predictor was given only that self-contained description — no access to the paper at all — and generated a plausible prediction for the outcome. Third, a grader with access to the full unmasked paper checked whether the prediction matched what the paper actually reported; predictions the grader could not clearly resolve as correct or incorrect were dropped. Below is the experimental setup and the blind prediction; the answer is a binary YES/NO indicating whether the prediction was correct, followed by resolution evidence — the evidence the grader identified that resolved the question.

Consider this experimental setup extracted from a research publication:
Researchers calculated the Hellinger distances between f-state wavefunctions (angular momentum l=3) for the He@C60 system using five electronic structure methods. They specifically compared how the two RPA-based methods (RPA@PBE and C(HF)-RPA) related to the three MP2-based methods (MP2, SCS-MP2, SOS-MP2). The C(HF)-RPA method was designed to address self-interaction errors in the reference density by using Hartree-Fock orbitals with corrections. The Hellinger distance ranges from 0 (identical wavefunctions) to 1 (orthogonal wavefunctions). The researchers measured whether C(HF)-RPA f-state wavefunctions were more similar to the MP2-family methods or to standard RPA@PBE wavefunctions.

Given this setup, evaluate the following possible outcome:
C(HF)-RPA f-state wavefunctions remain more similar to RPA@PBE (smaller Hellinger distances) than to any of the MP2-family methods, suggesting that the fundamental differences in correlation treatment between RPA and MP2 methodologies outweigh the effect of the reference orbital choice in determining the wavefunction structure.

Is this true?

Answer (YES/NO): YES